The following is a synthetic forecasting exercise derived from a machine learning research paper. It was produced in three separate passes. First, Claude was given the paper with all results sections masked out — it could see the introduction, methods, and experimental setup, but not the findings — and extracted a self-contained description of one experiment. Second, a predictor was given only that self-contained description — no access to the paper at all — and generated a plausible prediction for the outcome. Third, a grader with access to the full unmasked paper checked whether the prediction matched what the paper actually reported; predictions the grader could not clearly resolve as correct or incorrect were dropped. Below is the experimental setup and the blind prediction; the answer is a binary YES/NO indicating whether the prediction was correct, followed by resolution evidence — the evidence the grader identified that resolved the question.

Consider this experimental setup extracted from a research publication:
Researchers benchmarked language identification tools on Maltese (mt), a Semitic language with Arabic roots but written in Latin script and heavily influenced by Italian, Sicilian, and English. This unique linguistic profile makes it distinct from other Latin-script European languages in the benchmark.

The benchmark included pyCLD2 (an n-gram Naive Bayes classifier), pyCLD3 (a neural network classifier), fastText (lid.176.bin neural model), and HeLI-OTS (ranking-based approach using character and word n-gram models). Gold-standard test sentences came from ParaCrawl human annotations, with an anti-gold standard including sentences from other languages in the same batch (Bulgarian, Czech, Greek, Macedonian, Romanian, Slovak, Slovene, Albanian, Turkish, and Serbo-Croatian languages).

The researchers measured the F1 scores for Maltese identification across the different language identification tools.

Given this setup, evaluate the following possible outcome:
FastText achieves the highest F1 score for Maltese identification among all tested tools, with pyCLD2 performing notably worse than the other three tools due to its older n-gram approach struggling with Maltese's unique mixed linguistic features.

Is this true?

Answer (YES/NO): NO